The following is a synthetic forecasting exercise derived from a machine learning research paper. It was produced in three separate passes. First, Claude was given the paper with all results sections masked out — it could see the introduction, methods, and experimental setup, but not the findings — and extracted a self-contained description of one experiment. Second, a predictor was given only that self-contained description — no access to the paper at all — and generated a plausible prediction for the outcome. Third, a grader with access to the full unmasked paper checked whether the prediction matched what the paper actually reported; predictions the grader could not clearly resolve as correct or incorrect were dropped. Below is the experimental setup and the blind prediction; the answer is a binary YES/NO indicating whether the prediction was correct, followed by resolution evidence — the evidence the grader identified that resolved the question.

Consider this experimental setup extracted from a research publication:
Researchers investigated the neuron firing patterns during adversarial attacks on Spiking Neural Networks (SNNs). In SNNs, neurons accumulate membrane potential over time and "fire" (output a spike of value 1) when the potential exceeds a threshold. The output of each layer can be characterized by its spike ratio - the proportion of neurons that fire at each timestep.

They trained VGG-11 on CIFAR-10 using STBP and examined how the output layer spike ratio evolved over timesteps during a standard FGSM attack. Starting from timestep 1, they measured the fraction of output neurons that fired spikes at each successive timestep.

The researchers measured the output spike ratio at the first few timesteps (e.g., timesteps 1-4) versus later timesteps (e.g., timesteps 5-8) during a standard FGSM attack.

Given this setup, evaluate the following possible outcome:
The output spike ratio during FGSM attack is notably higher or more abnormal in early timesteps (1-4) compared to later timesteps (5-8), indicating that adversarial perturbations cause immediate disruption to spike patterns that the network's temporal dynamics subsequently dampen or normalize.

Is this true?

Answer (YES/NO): NO